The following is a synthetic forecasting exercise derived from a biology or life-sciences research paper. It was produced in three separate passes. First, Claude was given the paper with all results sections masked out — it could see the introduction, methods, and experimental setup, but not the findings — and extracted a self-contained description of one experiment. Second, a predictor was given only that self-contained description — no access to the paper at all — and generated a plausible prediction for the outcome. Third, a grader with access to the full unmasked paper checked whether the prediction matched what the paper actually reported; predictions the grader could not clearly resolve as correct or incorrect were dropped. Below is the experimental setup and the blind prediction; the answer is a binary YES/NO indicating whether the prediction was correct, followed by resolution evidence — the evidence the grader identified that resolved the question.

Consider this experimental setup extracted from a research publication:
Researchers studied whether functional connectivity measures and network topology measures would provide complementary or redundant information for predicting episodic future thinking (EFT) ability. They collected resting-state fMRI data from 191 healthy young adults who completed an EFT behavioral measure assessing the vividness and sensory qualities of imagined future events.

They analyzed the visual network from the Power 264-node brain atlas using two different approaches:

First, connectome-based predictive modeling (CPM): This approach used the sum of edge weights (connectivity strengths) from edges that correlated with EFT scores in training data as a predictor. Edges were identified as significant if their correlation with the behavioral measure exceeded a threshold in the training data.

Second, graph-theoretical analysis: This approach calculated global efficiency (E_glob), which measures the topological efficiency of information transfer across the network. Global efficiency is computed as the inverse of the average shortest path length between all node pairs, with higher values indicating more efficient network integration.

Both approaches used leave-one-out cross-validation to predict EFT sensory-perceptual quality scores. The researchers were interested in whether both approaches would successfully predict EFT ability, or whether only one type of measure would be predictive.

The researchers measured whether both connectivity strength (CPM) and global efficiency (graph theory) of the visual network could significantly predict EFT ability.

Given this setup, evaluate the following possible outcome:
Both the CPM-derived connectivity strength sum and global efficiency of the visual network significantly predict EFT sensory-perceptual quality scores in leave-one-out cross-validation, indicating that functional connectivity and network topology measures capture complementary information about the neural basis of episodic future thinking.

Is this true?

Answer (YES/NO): YES